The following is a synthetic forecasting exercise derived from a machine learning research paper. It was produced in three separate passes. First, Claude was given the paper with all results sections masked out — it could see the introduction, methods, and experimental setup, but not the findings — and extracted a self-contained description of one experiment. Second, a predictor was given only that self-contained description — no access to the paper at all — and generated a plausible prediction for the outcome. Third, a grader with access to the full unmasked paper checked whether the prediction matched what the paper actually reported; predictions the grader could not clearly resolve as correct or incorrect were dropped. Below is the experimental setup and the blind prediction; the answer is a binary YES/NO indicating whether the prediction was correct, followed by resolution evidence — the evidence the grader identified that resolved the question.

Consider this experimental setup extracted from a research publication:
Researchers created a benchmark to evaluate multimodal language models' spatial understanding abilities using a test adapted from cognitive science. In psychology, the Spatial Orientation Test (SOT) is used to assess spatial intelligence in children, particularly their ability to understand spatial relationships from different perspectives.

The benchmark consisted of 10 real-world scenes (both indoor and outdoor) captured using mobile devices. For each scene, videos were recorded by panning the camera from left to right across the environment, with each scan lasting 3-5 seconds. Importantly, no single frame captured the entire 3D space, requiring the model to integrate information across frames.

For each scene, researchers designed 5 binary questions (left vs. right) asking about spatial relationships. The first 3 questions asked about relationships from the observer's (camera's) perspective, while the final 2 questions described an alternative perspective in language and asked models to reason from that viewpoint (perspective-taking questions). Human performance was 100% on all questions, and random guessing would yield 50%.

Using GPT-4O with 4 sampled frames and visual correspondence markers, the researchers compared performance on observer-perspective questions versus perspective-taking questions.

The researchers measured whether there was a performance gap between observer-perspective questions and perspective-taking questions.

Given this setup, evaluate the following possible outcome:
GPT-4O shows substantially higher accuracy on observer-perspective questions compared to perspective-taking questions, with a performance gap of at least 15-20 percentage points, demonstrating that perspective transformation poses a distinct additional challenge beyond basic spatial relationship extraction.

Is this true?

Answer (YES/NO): YES